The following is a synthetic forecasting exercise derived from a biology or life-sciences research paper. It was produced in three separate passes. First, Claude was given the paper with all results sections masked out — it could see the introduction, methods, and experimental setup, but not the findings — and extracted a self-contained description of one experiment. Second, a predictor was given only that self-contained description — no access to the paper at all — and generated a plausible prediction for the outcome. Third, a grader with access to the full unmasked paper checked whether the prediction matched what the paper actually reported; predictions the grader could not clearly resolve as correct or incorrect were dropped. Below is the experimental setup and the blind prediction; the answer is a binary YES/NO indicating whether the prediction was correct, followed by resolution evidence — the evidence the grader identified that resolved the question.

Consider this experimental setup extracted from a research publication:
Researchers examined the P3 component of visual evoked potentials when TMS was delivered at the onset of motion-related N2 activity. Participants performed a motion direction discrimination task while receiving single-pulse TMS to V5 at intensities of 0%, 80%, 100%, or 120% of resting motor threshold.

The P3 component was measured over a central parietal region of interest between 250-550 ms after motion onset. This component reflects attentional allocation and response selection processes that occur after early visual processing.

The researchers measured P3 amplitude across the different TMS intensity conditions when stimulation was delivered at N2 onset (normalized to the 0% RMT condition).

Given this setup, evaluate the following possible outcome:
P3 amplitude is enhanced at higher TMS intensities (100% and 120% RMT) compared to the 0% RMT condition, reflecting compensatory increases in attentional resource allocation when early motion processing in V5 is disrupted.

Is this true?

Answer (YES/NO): NO